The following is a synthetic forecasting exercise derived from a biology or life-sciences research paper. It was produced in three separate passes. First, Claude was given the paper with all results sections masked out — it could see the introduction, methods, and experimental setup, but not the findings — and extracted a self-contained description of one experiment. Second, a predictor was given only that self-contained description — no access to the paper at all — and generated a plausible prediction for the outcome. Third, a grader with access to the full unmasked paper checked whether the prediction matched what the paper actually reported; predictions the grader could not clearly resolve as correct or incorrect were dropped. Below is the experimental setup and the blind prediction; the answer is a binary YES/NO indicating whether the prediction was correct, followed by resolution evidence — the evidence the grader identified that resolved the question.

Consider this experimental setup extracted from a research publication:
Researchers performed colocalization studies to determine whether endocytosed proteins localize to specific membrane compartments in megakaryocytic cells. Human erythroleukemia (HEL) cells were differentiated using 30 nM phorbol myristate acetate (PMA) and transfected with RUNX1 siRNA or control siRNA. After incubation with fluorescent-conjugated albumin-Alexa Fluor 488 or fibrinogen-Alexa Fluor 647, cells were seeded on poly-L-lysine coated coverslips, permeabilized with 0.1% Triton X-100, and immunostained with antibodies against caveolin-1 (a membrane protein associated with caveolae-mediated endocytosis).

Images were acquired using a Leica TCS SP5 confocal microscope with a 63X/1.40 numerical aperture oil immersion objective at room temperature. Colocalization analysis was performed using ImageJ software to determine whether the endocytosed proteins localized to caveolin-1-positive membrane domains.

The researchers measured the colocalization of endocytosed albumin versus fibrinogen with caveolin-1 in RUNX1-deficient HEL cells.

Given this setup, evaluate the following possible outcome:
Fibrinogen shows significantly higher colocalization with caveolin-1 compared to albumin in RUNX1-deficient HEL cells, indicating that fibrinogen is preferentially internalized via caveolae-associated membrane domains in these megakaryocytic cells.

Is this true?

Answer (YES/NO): NO